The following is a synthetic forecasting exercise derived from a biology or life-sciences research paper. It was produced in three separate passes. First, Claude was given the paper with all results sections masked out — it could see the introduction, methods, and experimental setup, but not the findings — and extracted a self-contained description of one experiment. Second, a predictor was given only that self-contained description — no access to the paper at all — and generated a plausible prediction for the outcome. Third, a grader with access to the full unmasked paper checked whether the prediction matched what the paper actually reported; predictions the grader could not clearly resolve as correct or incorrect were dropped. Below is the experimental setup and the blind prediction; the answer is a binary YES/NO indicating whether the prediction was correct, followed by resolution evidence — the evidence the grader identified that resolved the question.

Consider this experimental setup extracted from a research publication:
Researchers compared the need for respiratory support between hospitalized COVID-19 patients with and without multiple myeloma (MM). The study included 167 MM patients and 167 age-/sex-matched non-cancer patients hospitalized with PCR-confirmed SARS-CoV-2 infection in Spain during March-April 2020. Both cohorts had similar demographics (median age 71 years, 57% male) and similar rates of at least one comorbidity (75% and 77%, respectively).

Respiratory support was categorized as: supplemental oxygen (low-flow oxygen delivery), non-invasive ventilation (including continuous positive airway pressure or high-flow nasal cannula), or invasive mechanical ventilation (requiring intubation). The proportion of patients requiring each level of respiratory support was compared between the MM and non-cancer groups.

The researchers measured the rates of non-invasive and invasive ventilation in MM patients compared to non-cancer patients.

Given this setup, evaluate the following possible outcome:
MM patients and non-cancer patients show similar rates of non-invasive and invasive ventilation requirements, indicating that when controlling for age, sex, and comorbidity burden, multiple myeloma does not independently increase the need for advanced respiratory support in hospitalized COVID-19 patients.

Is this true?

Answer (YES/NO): NO